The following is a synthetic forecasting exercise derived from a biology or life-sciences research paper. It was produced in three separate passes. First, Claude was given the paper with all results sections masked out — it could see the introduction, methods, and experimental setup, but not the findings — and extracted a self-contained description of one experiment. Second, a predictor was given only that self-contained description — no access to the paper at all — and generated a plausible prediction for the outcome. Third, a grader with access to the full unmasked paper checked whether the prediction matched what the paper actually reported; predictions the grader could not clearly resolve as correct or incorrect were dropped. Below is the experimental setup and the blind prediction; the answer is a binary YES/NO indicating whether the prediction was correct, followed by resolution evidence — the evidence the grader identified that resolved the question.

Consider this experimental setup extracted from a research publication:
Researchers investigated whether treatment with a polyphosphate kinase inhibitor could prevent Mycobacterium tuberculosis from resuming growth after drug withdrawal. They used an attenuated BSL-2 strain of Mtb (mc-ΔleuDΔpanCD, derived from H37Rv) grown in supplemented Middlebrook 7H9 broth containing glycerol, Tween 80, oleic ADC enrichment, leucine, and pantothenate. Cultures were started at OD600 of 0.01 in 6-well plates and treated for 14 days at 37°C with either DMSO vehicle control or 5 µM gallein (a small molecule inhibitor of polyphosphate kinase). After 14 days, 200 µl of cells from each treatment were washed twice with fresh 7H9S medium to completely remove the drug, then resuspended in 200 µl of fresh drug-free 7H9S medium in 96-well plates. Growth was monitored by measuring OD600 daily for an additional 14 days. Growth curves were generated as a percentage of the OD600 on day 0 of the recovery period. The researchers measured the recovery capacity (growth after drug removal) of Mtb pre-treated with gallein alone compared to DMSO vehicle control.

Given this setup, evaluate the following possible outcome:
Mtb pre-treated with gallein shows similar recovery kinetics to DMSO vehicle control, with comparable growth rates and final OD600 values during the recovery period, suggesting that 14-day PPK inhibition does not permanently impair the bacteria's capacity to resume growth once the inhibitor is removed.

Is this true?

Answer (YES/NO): NO